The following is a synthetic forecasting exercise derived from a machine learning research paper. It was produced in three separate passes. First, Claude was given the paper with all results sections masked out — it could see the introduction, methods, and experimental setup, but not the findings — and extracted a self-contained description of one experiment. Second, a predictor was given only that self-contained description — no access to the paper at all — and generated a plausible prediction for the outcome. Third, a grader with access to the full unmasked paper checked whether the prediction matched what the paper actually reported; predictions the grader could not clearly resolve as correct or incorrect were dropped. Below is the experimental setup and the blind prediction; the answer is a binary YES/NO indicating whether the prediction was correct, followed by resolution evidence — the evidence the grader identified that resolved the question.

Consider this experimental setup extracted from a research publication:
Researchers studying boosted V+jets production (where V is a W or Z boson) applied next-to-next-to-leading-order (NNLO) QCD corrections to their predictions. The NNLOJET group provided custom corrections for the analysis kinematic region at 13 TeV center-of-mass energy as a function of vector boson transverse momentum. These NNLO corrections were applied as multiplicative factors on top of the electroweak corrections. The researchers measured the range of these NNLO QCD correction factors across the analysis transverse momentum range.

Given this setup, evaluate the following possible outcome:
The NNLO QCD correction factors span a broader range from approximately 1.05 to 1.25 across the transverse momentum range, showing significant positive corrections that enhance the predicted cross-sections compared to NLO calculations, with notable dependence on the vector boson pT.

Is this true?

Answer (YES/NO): NO